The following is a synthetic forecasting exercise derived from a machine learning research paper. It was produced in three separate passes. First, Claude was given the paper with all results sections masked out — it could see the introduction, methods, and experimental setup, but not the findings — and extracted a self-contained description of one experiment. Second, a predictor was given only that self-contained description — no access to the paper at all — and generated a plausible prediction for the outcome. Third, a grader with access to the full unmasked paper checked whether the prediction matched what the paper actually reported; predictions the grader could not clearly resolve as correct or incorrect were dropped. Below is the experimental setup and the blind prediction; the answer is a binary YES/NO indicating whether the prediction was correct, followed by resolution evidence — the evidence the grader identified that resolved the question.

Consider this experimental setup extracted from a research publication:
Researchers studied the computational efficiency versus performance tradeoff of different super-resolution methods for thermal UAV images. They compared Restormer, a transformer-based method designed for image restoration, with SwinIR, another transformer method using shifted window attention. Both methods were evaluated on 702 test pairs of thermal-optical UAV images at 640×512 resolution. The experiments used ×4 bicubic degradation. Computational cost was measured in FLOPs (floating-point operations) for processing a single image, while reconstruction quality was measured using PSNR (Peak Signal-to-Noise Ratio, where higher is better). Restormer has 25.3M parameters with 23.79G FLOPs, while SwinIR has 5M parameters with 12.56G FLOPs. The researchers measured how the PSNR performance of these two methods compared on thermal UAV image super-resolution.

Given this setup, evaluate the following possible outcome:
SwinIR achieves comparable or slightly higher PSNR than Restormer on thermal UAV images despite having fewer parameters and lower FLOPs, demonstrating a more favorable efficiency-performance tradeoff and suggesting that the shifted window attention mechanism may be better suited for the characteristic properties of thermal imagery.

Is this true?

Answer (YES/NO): YES